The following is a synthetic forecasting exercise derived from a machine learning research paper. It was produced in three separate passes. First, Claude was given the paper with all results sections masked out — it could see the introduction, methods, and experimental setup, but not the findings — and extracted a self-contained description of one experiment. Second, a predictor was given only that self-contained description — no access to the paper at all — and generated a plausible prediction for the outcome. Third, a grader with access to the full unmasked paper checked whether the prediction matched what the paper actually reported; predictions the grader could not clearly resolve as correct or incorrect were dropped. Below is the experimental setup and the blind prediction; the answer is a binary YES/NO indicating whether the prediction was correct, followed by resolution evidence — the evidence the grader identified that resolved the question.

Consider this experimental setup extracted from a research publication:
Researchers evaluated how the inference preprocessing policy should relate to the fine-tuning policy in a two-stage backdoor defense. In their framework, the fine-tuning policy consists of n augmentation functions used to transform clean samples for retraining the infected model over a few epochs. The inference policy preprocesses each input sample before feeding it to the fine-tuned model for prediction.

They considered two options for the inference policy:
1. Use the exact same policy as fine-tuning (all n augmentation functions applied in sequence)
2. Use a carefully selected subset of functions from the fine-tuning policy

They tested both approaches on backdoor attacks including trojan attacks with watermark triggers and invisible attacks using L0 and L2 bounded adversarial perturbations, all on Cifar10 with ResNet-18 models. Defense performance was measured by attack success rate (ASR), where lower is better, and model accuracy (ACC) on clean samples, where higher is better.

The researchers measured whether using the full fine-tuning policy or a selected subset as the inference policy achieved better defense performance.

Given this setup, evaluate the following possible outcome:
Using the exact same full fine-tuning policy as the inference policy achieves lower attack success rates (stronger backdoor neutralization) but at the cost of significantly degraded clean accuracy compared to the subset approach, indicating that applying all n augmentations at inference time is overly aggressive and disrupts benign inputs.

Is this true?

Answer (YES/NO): NO